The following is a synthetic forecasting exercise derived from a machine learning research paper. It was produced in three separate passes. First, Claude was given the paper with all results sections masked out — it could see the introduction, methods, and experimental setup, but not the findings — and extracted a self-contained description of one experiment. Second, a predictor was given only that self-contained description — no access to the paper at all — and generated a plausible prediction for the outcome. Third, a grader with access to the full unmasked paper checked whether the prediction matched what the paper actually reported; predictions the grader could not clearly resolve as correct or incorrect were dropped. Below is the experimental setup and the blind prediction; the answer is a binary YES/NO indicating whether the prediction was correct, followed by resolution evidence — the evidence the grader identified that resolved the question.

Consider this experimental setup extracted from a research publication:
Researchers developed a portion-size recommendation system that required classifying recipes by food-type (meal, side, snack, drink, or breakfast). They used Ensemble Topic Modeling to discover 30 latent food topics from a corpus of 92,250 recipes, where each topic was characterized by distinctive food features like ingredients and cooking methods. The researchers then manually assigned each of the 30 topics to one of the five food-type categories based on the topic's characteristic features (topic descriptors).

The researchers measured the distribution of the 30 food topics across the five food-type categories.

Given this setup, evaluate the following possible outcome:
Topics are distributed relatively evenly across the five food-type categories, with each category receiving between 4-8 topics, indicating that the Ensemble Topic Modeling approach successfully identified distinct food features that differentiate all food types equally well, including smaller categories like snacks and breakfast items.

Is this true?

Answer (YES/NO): NO